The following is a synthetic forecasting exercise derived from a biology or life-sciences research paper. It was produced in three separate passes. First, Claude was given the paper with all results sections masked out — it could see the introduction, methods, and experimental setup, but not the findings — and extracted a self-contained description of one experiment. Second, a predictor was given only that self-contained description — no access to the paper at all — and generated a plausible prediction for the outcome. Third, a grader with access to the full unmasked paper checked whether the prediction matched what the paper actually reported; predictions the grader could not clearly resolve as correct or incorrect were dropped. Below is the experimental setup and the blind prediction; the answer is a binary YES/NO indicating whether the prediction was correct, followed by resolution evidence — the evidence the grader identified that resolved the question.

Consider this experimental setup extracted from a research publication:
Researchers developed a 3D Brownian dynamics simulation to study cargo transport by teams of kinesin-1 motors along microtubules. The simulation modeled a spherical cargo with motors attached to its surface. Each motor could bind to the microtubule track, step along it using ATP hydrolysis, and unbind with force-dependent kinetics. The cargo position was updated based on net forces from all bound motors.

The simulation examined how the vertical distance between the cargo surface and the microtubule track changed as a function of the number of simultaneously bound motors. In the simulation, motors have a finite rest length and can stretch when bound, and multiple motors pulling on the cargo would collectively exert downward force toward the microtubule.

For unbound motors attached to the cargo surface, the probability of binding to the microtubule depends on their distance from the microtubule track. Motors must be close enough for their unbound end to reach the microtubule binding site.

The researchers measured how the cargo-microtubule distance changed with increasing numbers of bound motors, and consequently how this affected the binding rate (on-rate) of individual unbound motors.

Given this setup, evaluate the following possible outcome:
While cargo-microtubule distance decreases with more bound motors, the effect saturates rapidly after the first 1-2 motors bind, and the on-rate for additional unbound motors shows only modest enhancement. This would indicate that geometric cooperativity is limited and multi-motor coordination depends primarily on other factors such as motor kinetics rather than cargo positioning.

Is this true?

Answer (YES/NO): NO